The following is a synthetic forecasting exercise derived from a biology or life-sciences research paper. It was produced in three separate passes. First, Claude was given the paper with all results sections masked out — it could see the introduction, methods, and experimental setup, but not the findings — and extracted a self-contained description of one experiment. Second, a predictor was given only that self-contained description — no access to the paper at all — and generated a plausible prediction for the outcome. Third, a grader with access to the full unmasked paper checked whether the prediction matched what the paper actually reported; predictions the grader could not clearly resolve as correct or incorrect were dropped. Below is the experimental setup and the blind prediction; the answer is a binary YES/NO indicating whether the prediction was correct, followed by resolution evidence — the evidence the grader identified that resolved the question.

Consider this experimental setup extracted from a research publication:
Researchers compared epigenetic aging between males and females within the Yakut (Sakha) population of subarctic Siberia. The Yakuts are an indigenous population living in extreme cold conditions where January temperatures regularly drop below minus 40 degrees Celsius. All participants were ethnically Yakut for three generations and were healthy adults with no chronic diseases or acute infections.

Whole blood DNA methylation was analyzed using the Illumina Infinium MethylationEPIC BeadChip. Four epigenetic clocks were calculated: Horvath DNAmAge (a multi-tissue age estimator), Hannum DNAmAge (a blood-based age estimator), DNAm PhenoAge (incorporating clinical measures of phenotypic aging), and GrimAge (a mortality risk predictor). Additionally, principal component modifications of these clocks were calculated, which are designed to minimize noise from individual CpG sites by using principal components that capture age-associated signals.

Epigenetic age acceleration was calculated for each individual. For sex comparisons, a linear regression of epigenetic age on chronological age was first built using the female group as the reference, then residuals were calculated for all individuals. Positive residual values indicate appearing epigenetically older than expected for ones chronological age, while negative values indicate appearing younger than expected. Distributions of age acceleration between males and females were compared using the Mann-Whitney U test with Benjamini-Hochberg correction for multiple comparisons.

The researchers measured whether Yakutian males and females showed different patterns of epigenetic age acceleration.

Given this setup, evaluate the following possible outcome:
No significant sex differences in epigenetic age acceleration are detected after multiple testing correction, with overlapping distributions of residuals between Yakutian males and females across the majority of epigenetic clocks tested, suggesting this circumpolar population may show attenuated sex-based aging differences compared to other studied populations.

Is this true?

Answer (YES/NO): NO